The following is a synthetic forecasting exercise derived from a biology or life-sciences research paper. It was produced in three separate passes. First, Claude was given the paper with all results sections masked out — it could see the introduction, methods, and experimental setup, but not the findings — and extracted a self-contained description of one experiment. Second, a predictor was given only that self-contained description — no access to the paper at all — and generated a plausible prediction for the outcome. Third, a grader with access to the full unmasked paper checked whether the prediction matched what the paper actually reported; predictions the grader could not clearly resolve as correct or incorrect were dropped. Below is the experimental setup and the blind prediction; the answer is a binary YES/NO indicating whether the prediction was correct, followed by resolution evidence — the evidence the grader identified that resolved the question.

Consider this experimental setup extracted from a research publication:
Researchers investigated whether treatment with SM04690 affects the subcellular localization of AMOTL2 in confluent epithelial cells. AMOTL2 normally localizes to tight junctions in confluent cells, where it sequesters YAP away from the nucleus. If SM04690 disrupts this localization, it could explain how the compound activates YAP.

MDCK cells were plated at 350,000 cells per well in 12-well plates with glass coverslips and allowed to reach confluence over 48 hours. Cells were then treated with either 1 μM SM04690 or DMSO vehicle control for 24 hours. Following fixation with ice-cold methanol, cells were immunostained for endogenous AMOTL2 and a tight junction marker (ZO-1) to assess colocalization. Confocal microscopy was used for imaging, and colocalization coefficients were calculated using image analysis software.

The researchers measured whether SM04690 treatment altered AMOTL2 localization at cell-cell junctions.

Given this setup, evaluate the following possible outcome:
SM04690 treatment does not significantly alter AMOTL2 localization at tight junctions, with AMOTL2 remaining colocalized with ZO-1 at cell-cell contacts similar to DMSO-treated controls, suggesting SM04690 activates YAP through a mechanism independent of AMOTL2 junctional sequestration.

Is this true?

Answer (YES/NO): NO